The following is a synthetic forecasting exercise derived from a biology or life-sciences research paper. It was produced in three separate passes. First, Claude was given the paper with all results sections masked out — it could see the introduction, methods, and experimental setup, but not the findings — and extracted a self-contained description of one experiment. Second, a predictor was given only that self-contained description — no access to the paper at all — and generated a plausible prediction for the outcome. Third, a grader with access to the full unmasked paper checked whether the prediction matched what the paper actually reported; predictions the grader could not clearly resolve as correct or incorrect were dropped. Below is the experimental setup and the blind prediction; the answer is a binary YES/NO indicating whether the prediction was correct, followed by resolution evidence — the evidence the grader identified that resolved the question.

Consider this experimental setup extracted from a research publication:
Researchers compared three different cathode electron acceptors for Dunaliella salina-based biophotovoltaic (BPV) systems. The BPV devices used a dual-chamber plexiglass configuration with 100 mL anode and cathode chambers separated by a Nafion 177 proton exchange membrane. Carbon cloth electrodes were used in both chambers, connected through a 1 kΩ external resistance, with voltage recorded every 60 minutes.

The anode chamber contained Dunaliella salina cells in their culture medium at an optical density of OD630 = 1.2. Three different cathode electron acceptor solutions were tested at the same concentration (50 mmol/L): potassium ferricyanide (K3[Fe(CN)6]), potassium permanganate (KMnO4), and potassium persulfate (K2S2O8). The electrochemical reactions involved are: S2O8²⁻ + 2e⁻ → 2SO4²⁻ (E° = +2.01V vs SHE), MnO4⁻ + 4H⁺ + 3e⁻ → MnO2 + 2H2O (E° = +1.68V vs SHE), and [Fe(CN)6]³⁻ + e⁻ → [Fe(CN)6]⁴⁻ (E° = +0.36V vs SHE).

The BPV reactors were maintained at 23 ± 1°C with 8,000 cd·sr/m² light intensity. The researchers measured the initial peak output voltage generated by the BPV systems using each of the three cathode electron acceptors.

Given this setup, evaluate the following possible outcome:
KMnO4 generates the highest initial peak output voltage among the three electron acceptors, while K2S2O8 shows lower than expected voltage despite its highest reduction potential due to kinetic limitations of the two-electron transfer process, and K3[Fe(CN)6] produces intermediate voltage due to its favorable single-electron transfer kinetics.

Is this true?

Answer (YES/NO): NO